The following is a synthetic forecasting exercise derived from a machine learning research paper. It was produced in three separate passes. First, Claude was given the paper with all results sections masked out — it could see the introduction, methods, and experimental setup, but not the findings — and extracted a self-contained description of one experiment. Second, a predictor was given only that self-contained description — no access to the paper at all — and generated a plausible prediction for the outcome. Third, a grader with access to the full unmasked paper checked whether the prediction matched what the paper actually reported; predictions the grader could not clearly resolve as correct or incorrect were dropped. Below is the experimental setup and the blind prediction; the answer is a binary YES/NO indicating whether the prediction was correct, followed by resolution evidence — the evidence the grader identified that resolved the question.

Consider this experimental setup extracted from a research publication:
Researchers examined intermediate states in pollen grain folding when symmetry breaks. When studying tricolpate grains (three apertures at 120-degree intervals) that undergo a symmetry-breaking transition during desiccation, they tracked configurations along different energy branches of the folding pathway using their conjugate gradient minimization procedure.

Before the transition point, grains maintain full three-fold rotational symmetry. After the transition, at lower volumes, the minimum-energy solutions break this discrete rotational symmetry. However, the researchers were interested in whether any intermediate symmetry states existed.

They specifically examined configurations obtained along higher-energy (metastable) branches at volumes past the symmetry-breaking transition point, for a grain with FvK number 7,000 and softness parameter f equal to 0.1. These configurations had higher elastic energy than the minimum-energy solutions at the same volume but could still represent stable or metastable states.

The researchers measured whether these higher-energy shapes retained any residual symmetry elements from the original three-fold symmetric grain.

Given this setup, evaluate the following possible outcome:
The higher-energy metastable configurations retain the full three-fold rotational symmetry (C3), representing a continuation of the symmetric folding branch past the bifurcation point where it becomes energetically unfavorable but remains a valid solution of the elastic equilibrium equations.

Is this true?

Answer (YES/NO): YES